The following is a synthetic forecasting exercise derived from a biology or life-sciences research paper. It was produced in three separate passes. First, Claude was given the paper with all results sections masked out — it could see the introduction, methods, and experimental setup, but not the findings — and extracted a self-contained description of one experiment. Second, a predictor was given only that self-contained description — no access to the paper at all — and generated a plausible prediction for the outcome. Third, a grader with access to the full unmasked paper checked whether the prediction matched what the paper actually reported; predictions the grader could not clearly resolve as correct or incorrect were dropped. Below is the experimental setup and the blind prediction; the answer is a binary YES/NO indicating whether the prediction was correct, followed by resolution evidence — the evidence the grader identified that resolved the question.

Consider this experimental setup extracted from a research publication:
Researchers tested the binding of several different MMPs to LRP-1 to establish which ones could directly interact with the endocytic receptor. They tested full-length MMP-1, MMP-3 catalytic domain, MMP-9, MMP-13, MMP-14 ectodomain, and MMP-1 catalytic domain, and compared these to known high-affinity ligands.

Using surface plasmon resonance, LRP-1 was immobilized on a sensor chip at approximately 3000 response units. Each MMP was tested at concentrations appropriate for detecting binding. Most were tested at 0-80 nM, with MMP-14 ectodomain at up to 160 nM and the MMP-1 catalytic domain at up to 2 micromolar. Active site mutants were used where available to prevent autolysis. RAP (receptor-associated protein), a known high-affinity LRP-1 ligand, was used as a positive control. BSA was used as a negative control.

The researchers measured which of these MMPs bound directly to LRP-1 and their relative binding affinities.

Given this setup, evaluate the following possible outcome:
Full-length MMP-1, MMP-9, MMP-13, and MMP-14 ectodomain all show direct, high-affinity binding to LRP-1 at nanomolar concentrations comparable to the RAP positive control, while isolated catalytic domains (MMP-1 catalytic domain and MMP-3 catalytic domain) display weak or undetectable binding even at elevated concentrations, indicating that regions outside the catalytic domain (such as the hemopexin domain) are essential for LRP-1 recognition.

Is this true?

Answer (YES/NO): NO